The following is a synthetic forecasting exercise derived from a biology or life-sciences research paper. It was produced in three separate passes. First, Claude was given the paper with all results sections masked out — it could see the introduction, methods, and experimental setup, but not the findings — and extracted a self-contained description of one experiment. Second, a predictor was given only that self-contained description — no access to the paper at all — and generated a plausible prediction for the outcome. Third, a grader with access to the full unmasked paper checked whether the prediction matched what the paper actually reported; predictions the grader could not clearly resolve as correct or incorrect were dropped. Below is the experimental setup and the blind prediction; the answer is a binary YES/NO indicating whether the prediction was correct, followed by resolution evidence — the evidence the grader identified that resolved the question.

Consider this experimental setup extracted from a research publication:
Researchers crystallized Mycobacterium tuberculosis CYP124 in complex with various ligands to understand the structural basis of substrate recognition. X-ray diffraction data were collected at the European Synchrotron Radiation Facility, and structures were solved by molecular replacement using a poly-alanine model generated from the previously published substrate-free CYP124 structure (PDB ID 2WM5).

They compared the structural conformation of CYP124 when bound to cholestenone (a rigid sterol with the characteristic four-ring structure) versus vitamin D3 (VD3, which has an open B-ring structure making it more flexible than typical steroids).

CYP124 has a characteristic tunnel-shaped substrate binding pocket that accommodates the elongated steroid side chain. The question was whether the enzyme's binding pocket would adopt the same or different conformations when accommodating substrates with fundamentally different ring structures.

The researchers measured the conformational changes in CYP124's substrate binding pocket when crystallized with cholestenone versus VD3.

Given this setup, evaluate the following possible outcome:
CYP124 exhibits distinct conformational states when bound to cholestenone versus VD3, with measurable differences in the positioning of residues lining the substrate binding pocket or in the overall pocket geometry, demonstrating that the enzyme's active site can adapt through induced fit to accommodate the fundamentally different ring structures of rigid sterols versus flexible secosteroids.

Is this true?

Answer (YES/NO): YES